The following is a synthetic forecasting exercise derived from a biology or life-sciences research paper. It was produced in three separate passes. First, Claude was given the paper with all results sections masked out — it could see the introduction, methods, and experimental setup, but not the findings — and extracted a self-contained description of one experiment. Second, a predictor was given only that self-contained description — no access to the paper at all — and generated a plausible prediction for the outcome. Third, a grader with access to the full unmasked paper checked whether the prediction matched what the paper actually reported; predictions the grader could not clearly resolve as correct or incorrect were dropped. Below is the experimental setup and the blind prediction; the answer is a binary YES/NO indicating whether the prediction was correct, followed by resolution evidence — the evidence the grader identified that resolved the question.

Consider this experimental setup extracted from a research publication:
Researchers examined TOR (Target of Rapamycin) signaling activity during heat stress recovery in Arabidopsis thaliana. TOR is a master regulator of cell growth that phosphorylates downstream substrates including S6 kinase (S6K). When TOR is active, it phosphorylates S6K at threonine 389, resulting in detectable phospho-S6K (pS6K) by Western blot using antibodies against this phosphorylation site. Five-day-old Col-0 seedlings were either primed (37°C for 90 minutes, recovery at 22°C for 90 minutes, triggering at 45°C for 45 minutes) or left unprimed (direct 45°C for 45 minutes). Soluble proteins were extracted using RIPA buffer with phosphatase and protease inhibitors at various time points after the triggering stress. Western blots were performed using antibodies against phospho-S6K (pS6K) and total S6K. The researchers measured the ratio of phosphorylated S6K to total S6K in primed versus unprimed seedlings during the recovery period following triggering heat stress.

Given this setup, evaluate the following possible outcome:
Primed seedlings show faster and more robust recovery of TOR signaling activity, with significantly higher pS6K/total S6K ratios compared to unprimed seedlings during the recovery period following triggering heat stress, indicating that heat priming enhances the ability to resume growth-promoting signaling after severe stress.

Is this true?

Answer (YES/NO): NO